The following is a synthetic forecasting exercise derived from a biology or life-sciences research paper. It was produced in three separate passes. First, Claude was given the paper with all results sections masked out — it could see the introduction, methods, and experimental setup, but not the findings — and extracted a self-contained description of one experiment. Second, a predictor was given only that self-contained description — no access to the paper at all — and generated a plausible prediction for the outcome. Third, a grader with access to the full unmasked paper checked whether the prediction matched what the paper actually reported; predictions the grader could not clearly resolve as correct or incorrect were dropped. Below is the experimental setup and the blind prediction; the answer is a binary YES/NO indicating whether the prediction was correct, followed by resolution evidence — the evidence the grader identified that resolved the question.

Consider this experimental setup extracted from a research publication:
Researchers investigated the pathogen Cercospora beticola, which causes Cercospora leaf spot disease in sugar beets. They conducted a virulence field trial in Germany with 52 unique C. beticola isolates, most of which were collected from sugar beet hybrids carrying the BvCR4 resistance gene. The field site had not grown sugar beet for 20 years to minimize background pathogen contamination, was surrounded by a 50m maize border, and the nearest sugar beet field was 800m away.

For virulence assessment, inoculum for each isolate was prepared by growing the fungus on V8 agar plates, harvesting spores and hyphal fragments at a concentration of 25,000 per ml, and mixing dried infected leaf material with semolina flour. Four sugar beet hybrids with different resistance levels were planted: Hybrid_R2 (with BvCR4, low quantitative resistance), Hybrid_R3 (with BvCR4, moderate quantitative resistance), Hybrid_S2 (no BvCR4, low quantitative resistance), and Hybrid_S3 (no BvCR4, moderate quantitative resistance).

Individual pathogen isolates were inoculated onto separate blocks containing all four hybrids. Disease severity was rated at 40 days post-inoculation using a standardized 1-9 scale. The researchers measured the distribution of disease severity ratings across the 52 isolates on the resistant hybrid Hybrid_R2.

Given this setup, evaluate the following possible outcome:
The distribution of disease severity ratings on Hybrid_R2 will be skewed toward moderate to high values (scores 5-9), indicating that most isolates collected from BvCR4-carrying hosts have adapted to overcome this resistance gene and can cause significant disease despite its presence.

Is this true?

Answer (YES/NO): NO